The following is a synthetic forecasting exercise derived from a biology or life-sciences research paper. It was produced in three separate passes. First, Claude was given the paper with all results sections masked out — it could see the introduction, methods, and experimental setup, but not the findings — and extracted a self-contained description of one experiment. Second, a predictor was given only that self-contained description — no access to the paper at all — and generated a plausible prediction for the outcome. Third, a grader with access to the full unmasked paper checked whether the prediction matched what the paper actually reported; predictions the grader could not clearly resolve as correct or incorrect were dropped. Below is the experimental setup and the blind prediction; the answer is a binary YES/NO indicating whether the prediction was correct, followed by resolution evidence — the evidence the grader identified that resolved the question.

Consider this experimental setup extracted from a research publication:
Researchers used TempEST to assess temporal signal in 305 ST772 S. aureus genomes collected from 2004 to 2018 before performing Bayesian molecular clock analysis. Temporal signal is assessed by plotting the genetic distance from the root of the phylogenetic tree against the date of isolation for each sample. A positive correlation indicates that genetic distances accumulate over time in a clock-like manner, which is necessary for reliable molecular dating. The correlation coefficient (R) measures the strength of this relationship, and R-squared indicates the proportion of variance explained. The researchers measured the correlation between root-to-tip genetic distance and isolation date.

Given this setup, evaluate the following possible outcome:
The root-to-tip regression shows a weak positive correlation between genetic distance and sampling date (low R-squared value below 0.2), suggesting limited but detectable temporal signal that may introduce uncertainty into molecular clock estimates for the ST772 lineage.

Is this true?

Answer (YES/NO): NO